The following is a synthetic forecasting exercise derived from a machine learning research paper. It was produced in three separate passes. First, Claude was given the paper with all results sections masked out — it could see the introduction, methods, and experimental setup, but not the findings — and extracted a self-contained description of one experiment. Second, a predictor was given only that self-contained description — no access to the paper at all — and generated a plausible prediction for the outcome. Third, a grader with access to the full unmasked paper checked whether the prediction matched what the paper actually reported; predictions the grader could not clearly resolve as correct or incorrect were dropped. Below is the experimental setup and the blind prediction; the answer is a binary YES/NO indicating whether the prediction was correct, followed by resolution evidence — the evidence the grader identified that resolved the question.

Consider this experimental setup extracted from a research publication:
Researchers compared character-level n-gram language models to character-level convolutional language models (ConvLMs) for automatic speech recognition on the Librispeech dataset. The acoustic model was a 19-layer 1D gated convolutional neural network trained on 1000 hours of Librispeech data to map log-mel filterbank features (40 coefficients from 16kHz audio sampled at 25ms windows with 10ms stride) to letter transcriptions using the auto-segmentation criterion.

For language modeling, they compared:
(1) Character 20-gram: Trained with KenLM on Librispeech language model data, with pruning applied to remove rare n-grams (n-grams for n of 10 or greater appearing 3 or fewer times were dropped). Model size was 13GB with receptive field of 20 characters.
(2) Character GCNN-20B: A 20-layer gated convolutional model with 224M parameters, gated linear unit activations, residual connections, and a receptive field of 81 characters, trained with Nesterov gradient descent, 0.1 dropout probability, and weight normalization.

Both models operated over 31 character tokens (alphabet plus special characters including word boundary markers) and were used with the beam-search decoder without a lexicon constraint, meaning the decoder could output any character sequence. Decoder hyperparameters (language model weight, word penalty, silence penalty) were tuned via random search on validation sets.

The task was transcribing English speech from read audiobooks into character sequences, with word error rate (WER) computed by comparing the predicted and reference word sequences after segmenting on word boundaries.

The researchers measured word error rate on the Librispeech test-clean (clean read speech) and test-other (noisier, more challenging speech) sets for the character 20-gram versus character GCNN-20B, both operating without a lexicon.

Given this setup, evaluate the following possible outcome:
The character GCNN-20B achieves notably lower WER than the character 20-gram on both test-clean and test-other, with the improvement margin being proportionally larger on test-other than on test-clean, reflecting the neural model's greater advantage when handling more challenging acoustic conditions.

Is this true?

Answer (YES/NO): NO